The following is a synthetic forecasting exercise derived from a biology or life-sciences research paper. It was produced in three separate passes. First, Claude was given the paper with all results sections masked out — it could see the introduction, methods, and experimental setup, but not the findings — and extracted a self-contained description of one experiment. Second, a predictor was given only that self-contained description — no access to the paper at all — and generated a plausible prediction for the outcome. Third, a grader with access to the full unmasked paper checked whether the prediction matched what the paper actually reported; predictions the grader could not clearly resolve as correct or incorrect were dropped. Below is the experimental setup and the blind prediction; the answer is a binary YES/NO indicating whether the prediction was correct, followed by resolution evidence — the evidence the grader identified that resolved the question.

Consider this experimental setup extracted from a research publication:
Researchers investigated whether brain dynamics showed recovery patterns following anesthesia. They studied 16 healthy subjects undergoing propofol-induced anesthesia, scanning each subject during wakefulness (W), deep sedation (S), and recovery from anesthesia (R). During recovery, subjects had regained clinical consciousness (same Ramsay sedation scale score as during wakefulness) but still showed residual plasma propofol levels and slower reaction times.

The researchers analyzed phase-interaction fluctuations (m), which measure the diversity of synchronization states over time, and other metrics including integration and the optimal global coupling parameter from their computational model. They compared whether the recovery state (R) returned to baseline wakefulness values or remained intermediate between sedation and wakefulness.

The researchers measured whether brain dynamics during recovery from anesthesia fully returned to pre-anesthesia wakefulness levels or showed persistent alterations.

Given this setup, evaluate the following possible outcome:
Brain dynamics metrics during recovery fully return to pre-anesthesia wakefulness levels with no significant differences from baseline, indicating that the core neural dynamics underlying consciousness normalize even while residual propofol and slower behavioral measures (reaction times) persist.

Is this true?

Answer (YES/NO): NO